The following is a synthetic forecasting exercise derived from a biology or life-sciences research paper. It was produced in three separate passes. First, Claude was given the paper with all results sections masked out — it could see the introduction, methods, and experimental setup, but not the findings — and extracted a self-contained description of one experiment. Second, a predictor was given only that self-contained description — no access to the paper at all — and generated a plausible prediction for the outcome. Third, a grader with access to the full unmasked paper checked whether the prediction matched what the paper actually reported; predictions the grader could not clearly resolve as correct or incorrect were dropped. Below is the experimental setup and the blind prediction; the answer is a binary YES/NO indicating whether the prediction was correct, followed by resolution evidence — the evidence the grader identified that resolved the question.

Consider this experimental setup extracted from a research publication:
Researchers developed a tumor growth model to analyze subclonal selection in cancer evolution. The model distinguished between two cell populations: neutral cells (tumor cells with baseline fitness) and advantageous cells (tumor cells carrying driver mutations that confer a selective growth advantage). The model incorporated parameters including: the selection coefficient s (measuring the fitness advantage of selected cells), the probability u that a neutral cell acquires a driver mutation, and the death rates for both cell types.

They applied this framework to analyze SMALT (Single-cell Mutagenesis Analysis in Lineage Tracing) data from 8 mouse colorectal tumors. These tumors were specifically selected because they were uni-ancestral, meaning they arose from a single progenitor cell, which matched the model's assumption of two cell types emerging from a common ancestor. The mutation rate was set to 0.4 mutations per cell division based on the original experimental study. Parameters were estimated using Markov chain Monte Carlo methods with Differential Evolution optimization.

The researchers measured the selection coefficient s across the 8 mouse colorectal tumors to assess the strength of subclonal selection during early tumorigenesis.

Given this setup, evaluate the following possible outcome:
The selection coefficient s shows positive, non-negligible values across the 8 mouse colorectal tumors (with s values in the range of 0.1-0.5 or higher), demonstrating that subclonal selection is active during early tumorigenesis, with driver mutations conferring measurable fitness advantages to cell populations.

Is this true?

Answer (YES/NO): YES